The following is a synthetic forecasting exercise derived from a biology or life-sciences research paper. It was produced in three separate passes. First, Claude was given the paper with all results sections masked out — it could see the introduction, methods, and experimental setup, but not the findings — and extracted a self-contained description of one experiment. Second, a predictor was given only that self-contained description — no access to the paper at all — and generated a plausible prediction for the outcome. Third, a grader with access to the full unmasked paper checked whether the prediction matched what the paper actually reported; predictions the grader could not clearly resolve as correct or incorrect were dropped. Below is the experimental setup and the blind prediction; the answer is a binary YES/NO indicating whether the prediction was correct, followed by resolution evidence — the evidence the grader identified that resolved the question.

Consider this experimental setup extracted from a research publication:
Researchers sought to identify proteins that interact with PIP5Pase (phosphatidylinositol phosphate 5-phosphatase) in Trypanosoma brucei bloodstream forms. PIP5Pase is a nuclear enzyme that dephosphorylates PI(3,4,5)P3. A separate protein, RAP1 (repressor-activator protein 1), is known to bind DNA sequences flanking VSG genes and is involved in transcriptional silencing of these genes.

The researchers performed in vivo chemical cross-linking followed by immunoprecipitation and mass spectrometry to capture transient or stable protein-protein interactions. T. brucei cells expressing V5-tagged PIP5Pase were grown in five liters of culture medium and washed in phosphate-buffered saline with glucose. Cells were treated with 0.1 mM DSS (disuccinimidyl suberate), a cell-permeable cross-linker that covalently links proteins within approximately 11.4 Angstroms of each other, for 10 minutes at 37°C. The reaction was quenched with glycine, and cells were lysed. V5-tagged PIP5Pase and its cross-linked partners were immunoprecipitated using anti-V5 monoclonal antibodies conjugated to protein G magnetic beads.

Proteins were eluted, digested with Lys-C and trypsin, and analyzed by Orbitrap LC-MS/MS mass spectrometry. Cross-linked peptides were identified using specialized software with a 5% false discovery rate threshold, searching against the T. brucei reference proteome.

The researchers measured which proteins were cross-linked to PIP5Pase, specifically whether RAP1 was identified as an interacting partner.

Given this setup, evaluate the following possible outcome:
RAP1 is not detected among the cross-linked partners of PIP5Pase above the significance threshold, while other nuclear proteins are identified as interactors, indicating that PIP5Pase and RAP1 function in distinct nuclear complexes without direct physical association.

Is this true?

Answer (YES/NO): NO